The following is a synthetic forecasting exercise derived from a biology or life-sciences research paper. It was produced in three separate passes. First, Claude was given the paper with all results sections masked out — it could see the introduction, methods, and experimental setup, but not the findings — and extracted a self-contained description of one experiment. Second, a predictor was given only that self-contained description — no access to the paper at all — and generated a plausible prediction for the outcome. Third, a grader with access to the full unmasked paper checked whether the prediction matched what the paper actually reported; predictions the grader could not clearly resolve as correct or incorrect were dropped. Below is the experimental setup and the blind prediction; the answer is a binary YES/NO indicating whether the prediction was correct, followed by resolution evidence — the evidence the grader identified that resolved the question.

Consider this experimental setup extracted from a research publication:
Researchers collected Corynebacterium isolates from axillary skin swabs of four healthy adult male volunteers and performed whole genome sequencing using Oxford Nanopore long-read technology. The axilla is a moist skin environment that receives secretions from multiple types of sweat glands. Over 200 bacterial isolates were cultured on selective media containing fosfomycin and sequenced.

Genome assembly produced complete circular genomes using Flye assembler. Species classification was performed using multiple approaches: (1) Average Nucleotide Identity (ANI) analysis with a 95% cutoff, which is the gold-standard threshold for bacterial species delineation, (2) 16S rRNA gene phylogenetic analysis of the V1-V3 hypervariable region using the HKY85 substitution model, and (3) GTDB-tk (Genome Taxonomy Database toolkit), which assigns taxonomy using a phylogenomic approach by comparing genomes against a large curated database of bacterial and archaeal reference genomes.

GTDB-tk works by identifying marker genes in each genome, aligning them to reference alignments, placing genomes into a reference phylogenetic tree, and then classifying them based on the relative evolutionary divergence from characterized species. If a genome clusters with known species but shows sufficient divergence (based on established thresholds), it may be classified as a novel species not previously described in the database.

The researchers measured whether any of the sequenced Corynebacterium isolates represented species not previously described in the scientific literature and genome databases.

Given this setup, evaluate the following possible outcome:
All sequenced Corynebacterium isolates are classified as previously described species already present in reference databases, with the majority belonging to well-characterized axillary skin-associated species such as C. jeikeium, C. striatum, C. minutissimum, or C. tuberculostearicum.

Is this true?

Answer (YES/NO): NO